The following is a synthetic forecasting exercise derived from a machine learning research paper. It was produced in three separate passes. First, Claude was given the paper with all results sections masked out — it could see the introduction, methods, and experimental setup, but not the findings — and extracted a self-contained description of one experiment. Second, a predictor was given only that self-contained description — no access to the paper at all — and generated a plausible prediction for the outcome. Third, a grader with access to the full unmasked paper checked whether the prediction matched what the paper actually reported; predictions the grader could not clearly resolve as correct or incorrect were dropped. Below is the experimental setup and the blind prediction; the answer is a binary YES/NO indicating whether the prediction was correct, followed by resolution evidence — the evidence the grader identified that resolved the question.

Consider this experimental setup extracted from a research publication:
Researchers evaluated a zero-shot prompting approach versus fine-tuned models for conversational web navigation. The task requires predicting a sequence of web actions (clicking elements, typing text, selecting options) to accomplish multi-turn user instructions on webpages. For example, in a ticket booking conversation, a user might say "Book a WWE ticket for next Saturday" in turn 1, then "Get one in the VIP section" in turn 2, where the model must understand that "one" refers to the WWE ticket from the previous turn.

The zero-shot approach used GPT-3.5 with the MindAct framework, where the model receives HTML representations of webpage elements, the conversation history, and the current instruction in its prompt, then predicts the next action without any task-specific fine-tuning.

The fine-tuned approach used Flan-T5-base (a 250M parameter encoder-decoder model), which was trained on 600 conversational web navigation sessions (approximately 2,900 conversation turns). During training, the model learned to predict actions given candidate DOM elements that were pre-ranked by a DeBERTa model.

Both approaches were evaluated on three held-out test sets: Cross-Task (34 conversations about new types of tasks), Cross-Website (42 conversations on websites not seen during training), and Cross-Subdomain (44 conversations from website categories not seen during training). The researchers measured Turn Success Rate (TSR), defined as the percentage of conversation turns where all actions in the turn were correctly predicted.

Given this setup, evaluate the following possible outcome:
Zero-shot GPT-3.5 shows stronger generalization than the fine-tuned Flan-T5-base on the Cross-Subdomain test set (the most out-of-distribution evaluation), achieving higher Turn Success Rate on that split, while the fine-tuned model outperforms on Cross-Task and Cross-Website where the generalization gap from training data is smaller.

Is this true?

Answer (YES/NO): NO